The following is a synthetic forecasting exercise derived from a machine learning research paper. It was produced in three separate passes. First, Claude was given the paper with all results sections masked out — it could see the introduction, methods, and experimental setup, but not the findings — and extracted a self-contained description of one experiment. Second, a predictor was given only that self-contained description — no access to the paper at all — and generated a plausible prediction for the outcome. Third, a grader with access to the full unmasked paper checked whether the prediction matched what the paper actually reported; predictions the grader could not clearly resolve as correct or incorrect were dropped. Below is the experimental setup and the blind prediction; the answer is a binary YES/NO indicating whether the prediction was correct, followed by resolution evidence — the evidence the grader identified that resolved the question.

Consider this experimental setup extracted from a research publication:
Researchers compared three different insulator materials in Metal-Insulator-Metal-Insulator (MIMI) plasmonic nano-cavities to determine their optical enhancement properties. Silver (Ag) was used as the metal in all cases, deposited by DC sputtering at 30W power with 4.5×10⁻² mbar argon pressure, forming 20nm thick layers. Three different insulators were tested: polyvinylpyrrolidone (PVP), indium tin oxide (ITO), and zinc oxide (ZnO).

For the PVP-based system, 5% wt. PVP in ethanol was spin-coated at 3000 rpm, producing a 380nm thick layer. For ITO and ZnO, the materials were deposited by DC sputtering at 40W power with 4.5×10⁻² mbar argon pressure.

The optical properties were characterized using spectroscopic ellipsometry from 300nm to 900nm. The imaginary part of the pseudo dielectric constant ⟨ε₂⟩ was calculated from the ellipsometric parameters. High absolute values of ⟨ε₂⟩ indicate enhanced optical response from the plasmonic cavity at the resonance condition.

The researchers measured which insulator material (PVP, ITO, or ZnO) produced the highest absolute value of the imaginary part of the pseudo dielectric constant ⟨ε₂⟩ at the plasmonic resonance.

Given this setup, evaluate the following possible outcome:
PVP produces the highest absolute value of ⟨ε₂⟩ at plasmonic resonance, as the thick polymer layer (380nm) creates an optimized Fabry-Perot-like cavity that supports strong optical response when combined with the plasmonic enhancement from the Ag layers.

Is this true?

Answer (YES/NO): NO